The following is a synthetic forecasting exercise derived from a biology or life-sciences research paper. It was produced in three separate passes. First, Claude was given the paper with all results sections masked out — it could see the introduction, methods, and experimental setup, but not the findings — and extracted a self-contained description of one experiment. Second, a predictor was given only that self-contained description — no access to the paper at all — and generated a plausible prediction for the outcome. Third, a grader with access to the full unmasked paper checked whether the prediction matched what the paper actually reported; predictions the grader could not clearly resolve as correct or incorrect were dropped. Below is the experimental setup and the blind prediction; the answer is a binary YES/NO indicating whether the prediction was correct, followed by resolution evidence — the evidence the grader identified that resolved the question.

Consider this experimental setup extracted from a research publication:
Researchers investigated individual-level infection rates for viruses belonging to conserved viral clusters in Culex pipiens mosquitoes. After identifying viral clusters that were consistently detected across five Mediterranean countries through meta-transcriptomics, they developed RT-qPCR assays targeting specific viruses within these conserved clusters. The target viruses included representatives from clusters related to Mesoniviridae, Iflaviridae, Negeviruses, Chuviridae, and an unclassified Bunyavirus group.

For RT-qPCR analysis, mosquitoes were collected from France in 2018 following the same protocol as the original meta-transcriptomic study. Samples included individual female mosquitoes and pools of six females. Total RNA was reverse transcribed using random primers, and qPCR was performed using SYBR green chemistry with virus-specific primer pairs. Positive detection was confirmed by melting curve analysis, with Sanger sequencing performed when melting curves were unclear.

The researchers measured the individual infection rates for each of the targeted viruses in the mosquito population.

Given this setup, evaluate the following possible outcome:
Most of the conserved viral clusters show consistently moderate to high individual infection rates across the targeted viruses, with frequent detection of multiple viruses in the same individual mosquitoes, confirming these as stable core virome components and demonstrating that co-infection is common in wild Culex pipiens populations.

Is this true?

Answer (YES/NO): NO